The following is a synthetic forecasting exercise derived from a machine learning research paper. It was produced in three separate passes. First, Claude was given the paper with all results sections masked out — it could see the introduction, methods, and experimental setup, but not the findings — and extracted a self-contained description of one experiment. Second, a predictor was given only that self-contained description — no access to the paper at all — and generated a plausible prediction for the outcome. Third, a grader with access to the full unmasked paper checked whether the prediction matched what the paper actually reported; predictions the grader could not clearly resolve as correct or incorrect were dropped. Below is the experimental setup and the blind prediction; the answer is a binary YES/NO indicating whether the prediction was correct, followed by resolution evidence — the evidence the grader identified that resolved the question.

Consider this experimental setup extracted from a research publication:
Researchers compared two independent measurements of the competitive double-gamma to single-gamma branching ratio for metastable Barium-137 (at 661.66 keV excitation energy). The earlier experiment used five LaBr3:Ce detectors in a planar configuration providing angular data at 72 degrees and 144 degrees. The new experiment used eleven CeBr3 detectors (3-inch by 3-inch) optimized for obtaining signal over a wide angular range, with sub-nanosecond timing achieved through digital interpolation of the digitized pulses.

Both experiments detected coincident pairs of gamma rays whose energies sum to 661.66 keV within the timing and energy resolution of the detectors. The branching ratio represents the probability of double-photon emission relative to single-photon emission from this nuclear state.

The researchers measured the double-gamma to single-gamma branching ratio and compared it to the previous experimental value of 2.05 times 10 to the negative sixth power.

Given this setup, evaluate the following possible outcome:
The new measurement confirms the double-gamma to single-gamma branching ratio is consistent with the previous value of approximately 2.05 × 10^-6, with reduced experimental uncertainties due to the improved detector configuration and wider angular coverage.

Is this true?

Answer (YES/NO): YES